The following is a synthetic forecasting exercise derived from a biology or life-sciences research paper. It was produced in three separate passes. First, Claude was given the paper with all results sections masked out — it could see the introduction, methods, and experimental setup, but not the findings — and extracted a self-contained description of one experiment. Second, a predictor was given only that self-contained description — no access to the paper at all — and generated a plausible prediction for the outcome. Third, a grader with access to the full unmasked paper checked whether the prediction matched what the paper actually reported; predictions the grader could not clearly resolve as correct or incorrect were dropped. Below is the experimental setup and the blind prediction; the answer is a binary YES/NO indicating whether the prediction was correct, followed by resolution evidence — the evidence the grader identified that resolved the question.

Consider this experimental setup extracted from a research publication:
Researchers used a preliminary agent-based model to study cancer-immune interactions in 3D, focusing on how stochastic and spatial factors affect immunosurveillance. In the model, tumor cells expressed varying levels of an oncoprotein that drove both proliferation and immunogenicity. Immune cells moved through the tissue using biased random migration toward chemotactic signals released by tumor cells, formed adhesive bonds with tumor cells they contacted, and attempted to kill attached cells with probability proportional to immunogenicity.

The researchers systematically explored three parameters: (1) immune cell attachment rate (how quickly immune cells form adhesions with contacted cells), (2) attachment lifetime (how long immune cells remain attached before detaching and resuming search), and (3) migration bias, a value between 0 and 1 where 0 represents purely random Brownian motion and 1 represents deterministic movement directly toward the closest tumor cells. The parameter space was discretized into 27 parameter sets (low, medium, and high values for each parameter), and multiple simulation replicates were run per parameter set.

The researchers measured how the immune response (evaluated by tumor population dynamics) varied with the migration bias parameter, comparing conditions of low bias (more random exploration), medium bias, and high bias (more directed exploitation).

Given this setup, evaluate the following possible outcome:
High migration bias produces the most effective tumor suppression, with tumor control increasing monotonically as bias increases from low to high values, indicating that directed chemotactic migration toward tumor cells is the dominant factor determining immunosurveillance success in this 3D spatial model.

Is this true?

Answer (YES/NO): NO